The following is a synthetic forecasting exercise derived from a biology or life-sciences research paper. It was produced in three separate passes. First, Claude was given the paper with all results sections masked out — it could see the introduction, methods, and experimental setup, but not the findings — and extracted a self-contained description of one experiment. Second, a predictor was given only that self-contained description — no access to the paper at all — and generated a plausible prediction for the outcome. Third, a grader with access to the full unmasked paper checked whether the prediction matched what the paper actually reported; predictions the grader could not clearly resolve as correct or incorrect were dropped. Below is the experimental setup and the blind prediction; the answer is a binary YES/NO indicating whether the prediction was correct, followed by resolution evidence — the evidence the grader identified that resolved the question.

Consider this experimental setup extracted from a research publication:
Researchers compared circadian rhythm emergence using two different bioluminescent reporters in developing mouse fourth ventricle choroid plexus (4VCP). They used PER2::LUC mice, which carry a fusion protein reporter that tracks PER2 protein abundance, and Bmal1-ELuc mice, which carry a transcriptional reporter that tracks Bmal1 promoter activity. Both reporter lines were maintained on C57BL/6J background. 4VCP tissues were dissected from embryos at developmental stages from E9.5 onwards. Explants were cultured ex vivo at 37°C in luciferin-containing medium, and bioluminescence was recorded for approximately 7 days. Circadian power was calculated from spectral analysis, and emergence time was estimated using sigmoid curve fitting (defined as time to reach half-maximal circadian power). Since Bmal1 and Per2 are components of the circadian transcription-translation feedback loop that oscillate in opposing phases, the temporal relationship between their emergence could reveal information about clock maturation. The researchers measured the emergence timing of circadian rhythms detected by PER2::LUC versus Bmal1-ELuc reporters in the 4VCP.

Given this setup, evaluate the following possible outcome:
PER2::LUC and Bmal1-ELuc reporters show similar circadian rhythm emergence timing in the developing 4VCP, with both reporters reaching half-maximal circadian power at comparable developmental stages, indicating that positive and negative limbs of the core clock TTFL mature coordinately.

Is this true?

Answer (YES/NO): NO